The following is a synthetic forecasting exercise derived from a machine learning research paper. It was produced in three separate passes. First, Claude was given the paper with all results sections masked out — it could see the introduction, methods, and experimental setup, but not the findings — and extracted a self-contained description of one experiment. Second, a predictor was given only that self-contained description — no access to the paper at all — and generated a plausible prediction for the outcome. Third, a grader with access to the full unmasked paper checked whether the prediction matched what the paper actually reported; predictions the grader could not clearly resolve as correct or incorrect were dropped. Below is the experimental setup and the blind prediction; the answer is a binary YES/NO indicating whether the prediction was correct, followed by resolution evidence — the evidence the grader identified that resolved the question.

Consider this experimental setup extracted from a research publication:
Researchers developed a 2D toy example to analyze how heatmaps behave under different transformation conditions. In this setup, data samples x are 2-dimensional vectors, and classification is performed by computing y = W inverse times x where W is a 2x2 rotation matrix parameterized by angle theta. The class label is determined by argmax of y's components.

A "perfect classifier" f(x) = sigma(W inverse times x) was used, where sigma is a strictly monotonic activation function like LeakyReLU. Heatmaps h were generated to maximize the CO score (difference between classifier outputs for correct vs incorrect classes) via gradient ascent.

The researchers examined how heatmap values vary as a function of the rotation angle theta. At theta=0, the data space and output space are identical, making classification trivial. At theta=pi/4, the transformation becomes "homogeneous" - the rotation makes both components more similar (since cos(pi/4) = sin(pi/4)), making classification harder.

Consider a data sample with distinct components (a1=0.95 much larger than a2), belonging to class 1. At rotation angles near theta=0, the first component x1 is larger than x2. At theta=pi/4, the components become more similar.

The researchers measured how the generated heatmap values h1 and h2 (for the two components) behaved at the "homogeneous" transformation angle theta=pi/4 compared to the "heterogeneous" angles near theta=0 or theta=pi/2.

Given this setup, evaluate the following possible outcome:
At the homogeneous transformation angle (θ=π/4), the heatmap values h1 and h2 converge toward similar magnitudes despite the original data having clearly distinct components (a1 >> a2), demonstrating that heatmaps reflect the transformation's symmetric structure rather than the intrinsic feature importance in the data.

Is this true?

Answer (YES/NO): NO